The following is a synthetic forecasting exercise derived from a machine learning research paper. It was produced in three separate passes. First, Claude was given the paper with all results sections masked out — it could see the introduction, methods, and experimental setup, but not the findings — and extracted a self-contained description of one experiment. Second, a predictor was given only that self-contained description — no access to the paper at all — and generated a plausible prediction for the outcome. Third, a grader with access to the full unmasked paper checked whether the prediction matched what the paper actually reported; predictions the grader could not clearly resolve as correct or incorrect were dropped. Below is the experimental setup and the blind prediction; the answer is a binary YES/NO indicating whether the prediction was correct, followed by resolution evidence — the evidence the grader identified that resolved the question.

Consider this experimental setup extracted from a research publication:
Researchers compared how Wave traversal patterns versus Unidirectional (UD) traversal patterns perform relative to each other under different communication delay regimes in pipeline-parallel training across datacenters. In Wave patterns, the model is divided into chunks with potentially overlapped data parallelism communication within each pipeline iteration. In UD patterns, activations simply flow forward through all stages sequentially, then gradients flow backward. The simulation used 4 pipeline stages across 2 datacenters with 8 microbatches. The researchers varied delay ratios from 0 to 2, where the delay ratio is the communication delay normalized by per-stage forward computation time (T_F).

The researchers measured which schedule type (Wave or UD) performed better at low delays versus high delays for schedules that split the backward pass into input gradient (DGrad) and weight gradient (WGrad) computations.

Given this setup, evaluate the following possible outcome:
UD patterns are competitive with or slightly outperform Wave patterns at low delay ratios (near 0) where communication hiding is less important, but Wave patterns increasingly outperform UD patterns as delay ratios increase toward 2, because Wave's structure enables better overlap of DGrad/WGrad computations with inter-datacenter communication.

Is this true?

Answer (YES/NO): NO